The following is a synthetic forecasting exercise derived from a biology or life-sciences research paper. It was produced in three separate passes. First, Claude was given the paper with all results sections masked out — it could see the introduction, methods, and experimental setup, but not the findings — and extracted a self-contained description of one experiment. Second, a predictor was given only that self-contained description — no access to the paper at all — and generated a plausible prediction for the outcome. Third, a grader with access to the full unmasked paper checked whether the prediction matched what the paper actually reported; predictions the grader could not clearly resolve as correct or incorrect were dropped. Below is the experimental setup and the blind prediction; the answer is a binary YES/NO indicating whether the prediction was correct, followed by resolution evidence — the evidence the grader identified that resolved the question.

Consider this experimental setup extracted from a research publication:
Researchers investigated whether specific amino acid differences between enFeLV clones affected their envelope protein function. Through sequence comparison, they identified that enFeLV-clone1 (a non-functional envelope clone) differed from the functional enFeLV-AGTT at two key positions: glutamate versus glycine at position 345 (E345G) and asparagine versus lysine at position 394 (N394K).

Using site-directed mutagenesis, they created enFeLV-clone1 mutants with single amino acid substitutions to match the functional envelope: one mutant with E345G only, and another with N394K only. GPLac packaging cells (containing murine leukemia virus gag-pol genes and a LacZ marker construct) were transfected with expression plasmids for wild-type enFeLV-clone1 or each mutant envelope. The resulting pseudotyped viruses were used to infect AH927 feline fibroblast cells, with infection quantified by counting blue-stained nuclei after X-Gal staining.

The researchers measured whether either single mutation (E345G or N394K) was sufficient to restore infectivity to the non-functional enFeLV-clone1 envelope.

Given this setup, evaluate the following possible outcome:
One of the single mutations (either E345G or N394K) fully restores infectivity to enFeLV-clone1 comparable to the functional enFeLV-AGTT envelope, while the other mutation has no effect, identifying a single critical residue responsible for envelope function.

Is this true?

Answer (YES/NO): YES